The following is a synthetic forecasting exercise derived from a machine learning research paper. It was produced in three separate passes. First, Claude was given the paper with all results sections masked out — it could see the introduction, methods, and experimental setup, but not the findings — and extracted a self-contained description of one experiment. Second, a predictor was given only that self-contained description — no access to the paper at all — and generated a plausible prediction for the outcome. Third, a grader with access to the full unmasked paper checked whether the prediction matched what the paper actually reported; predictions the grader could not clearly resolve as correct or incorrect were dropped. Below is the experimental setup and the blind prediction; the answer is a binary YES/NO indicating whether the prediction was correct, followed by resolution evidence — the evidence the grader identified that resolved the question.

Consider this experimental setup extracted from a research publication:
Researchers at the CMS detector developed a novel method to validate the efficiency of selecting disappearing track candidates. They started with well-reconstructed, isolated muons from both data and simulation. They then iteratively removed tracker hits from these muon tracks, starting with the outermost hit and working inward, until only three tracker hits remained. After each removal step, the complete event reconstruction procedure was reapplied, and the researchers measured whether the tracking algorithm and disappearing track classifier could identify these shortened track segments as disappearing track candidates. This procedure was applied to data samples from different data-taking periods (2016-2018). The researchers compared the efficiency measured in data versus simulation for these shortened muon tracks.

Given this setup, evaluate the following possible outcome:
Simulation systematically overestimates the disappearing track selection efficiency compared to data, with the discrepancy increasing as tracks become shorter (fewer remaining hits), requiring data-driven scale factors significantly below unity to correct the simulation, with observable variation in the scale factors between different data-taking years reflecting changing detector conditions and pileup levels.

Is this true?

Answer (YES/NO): NO